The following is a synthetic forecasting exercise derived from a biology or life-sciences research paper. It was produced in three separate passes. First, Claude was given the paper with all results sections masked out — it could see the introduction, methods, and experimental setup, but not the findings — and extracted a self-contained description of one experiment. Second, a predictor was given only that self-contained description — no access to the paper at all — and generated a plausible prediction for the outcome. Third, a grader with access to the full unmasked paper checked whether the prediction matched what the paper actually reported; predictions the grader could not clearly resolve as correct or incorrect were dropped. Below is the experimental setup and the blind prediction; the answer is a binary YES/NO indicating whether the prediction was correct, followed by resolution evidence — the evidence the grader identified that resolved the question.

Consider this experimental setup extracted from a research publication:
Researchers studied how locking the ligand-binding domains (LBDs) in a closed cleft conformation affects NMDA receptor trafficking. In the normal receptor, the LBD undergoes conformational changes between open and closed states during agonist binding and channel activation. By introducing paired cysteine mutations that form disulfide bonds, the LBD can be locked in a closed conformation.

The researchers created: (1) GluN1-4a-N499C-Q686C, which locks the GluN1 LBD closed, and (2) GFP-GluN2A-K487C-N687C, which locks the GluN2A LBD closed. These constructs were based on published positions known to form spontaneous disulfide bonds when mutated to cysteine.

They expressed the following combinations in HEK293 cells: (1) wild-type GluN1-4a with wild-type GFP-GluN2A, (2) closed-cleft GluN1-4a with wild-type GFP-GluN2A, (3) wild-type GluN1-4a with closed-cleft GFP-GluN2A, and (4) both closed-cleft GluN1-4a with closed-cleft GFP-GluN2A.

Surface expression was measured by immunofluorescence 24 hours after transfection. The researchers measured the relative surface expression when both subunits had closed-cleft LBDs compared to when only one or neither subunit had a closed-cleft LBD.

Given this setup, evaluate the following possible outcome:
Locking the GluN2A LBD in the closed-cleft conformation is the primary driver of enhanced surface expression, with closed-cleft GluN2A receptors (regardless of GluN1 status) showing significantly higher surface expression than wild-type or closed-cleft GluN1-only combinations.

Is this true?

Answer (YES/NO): NO